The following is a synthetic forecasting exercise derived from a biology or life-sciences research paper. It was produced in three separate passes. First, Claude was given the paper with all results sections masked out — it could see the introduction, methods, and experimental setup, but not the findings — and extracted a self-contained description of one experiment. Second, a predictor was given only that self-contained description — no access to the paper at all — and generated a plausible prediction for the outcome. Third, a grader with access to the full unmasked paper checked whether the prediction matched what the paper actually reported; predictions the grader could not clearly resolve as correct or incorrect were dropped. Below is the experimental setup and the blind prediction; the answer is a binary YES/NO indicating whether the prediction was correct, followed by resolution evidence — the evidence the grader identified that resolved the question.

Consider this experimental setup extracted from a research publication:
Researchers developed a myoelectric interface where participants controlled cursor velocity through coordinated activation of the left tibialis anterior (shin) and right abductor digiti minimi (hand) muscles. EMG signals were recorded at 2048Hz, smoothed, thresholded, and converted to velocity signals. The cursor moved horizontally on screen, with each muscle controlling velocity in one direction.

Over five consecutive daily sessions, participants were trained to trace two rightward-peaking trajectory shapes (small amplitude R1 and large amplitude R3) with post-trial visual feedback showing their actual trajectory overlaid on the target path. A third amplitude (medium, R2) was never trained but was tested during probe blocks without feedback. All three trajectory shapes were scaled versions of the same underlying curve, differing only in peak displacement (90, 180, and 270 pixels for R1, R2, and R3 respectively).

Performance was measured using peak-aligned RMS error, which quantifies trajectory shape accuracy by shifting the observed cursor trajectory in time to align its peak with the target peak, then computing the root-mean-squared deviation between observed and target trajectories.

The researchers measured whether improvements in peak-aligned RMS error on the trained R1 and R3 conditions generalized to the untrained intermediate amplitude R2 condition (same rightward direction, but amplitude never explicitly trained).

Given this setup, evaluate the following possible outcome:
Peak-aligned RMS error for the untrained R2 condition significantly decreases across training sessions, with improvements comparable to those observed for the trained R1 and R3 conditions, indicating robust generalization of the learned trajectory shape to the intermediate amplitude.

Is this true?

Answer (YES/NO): YES